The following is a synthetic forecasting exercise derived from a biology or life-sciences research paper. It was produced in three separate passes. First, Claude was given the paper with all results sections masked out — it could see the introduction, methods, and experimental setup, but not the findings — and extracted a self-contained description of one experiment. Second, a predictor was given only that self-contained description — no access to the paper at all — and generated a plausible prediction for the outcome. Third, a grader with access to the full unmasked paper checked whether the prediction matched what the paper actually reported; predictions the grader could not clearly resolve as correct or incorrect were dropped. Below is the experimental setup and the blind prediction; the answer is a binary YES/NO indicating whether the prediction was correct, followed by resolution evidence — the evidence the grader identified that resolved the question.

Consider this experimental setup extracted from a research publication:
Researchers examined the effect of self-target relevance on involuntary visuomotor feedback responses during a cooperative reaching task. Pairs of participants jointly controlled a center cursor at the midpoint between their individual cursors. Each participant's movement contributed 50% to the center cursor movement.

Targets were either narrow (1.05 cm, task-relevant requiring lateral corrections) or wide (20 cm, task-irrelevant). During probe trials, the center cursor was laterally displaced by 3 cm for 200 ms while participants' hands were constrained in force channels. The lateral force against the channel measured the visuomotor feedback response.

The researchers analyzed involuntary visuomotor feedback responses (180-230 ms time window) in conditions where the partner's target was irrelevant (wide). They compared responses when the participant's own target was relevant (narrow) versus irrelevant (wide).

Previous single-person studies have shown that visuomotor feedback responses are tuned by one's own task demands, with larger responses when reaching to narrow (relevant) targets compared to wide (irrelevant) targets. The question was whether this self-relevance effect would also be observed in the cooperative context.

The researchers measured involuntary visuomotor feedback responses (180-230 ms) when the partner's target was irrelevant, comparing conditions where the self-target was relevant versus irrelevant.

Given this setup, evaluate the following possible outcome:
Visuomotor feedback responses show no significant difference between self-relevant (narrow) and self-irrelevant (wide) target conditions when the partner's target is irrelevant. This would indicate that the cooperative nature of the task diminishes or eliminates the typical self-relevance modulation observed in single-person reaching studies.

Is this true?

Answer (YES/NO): NO